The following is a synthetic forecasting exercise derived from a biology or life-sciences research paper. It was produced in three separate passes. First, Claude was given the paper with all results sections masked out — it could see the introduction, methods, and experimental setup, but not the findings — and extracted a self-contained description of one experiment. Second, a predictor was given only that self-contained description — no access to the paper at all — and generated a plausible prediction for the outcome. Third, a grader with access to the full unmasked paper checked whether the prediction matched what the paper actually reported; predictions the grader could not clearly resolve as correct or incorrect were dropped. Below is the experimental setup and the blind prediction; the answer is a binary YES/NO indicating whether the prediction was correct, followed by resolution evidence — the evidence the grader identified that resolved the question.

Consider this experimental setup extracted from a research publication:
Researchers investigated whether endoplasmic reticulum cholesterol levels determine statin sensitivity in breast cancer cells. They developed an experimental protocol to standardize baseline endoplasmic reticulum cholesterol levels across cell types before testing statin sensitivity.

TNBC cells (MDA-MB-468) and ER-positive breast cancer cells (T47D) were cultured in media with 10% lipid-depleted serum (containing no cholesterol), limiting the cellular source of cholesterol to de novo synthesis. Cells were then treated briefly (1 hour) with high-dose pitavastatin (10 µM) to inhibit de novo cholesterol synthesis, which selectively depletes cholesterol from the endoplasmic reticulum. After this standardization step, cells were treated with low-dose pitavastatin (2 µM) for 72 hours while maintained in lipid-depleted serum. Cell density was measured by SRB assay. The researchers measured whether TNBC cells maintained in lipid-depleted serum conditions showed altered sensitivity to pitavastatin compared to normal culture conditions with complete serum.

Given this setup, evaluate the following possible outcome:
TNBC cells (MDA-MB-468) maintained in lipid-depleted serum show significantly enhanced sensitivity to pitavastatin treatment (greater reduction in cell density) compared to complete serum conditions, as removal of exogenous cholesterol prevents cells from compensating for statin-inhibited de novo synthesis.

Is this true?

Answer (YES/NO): NO